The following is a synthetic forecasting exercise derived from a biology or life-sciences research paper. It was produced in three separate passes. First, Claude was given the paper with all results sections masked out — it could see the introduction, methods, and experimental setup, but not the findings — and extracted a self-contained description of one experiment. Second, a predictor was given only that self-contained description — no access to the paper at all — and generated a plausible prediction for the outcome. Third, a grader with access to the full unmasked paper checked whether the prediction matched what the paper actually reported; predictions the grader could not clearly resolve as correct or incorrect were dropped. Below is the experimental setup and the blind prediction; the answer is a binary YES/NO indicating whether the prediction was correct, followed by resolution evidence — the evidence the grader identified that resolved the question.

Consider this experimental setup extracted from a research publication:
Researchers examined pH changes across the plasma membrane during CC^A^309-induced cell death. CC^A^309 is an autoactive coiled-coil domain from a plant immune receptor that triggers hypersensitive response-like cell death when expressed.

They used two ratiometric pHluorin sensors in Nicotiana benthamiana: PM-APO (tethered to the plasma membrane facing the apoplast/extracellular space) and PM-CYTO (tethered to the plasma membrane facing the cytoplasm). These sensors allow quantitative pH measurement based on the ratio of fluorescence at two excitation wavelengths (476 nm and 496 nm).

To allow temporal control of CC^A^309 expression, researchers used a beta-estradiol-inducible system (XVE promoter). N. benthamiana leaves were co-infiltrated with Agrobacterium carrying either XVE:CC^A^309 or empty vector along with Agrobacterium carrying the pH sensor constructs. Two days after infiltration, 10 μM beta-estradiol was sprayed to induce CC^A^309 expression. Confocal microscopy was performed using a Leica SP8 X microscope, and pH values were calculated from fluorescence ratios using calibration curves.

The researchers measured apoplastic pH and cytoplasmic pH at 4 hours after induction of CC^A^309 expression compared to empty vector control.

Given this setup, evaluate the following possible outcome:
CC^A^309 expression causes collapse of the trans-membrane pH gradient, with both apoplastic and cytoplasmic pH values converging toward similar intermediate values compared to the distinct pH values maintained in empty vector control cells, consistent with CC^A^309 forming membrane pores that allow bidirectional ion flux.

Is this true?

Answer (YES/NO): NO